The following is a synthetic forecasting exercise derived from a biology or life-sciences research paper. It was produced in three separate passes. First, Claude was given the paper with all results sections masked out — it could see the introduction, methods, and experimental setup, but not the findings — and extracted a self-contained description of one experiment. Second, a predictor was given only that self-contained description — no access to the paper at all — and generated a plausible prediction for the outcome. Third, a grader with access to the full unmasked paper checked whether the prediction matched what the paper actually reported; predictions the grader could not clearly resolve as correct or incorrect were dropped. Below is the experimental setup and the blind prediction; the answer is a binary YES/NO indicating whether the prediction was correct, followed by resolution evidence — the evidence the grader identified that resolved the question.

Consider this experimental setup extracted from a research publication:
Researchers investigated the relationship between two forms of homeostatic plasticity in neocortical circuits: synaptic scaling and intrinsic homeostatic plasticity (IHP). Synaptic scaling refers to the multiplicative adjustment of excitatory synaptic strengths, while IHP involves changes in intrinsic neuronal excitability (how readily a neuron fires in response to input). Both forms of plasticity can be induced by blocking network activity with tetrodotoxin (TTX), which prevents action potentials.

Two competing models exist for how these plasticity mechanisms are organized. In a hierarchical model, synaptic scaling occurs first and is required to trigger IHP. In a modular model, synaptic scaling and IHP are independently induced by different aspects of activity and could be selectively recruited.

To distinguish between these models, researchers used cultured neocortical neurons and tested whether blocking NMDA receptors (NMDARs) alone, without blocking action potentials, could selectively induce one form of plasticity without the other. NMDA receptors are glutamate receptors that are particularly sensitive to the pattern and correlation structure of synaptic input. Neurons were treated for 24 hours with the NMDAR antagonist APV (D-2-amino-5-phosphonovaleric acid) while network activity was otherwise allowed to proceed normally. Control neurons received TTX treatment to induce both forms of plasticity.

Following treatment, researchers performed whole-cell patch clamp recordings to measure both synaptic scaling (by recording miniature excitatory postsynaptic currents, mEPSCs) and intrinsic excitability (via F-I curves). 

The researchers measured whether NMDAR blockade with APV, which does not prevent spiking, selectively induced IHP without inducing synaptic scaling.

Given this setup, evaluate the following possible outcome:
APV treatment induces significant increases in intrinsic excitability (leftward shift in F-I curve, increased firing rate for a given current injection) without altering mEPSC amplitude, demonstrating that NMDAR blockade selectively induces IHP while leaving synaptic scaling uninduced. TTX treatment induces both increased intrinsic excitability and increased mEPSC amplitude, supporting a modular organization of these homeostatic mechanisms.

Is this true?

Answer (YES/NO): YES